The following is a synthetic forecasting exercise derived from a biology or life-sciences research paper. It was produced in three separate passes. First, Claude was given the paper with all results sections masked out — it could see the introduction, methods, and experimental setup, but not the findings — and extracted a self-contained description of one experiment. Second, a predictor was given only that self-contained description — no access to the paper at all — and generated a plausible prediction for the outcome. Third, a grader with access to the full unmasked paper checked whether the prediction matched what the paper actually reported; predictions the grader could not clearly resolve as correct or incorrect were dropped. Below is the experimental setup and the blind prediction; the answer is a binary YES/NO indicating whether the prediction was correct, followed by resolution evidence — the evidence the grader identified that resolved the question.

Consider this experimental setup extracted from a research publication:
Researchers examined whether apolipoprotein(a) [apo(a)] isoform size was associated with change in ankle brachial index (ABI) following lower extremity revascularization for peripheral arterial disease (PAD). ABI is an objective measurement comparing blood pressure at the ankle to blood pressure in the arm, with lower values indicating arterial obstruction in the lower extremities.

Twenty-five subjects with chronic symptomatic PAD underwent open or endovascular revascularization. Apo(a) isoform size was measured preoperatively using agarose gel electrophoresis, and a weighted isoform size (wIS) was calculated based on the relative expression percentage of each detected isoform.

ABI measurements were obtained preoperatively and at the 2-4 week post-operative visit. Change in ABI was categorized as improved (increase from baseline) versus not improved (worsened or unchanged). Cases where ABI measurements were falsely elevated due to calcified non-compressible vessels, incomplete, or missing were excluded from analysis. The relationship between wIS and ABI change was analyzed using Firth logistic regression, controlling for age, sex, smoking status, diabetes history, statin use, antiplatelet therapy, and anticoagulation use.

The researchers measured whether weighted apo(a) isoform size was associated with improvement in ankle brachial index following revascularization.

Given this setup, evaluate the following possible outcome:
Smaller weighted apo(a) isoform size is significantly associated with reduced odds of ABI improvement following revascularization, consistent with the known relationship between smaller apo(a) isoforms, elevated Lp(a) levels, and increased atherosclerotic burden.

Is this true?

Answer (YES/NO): NO